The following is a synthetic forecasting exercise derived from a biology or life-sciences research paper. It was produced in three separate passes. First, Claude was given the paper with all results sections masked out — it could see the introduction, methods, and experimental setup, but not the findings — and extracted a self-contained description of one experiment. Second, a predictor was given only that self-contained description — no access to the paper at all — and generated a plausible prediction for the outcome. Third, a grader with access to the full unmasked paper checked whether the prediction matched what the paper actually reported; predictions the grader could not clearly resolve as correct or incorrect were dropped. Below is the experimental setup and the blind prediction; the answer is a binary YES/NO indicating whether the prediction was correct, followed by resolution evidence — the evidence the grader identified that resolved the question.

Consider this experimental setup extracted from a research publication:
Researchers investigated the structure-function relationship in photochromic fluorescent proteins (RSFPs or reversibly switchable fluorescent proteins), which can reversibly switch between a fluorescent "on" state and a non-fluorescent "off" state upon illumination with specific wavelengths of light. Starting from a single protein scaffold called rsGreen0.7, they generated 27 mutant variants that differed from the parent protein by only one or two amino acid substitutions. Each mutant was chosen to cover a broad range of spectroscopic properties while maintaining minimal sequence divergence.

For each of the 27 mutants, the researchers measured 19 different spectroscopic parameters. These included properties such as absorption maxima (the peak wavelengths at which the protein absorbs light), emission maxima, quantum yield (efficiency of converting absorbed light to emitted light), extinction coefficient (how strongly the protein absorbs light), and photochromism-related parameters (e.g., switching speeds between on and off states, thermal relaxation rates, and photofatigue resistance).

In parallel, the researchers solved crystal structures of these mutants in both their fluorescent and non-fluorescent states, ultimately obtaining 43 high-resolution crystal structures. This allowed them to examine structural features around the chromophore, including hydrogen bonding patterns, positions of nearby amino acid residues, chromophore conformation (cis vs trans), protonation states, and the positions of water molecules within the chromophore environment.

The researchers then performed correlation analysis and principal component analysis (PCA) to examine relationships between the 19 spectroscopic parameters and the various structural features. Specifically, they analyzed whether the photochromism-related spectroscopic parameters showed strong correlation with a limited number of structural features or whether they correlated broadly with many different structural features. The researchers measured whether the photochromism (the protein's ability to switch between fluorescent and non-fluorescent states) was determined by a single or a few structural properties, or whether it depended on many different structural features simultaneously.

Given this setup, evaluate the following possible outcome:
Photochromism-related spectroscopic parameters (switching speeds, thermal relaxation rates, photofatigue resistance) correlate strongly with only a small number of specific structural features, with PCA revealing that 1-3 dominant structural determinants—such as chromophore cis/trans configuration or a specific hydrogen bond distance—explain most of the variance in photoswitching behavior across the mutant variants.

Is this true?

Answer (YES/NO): NO